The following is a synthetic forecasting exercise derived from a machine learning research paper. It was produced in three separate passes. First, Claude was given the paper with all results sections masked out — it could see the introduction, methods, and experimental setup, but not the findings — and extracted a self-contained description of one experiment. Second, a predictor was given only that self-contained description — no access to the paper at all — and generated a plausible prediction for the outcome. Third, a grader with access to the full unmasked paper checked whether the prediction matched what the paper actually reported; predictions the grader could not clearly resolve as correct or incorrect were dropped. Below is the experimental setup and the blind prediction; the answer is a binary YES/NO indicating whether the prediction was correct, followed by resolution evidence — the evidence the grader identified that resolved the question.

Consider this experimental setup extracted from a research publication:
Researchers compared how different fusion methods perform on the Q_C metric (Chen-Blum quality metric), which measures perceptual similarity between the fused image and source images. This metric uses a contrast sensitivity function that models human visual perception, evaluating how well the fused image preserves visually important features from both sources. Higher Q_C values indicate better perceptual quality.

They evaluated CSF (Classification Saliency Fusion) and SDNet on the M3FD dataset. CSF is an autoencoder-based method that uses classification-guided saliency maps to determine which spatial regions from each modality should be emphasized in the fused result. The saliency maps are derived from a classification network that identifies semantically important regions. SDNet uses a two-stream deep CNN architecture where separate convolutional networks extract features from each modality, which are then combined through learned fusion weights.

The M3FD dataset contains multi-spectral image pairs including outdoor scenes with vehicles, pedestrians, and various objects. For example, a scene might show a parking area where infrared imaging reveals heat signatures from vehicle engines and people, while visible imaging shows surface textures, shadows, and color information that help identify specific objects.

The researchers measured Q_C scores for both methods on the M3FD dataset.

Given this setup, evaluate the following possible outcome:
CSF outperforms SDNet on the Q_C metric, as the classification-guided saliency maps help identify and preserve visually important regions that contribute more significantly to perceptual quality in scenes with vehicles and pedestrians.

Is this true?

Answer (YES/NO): NO